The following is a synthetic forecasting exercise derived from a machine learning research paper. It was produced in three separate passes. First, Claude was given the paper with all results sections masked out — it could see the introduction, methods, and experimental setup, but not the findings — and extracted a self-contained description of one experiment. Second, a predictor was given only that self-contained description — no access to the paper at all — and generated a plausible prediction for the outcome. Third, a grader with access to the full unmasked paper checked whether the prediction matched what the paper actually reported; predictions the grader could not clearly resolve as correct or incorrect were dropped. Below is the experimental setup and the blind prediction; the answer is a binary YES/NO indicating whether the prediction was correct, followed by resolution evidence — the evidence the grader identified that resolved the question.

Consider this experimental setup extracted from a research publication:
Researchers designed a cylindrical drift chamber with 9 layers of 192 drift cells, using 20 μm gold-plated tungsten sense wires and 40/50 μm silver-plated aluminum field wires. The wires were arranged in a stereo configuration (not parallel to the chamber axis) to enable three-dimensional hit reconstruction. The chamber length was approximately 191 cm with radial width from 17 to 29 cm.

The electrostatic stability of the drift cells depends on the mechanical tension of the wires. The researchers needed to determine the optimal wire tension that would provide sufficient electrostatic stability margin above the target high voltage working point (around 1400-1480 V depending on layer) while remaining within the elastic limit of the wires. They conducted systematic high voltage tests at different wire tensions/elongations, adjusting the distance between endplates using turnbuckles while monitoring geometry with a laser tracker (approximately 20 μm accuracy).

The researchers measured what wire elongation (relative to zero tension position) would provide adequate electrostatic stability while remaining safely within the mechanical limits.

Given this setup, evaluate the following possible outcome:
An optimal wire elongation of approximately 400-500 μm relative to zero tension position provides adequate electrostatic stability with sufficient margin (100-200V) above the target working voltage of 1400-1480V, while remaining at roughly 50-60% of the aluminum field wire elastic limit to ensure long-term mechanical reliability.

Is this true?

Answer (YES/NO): NO